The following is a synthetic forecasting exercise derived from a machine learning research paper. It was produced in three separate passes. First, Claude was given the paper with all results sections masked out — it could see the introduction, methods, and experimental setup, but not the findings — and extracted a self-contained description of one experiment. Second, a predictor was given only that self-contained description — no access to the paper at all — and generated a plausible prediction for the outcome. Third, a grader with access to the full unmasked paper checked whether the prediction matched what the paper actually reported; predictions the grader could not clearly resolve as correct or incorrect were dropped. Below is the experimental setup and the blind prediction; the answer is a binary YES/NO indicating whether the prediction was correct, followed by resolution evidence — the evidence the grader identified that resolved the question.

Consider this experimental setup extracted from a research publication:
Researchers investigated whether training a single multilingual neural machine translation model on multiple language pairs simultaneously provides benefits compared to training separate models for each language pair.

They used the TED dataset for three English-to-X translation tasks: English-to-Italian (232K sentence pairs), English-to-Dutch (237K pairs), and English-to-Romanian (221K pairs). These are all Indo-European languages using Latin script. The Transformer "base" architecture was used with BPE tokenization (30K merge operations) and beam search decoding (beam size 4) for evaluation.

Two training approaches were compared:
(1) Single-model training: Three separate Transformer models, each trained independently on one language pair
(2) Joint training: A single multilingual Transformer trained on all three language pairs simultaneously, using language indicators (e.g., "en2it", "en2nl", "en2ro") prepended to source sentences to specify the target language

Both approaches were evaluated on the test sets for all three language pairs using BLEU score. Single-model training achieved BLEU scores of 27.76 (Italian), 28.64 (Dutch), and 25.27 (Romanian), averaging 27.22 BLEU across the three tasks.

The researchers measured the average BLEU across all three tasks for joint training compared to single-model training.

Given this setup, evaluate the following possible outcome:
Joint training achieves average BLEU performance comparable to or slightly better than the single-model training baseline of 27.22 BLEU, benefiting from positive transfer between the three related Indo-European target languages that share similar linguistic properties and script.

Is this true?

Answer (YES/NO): NO